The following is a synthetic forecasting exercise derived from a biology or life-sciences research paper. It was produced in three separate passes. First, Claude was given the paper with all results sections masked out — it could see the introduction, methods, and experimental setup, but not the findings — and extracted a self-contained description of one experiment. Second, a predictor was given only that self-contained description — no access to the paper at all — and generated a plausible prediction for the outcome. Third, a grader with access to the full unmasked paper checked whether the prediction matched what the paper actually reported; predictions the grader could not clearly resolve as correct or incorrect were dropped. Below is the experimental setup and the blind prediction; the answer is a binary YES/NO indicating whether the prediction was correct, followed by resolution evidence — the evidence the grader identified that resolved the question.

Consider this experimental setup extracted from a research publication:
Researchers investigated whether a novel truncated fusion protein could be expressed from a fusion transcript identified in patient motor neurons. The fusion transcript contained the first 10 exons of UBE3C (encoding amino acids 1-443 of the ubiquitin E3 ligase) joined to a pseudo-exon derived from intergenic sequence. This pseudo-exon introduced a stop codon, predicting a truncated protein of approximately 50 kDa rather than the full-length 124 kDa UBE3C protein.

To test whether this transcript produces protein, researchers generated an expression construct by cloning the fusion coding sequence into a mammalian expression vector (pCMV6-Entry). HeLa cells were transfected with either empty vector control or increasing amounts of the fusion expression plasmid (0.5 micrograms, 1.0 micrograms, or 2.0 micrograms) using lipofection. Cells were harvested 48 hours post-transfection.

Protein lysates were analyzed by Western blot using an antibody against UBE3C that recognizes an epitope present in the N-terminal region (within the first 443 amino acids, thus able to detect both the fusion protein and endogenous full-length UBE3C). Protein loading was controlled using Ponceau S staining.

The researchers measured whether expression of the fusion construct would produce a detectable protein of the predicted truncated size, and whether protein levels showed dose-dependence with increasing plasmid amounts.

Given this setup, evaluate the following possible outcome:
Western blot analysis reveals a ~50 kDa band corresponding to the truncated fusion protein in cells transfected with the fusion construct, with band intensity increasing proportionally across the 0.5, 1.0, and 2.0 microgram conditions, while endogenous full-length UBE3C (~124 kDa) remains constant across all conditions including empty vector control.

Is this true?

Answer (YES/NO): NO